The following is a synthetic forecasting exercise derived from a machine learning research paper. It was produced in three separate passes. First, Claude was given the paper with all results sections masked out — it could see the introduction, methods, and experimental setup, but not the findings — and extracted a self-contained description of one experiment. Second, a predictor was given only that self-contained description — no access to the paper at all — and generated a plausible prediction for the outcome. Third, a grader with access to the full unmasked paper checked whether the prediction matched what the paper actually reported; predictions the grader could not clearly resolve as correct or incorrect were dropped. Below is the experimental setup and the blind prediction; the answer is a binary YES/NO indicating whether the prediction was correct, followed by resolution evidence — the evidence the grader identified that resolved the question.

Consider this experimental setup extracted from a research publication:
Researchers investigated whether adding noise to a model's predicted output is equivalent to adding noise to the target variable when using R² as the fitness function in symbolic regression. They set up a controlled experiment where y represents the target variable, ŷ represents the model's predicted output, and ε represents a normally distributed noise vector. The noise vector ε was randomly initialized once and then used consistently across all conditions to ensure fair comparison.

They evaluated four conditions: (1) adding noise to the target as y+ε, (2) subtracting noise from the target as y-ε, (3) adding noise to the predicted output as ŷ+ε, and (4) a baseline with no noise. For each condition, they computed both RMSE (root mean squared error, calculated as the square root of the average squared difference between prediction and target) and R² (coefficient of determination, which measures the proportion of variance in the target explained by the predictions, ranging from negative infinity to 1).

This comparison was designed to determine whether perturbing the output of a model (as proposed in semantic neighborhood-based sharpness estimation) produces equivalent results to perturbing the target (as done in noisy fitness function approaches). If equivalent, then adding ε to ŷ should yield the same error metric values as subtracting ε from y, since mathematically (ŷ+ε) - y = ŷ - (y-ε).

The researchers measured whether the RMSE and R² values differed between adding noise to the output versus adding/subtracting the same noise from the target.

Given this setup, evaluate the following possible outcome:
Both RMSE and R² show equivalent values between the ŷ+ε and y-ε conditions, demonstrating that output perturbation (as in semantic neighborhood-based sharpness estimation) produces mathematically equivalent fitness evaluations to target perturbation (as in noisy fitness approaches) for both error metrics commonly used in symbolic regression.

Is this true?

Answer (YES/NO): NO